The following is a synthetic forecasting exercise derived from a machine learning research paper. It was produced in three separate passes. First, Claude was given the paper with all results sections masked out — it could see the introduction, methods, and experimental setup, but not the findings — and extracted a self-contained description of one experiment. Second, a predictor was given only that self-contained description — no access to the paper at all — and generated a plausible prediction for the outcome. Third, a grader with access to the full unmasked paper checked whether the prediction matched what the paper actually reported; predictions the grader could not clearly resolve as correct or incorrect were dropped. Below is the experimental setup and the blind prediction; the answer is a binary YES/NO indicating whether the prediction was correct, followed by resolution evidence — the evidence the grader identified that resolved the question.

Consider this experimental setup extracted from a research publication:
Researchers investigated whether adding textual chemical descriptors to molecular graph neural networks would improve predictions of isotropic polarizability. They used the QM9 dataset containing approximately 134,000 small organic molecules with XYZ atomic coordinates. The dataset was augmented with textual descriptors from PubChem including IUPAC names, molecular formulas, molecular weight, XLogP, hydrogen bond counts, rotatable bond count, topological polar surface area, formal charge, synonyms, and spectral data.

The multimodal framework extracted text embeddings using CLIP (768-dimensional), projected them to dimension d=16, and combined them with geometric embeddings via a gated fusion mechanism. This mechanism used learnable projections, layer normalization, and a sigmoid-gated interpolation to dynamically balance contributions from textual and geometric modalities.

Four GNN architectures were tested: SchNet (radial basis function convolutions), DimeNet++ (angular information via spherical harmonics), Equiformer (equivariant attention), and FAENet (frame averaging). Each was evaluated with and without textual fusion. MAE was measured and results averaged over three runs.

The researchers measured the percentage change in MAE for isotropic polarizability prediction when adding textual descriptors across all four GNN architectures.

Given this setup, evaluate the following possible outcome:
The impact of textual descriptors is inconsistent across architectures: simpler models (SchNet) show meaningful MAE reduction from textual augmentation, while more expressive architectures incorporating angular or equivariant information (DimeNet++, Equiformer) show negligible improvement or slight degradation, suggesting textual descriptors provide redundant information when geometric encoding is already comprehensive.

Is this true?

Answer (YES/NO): NO